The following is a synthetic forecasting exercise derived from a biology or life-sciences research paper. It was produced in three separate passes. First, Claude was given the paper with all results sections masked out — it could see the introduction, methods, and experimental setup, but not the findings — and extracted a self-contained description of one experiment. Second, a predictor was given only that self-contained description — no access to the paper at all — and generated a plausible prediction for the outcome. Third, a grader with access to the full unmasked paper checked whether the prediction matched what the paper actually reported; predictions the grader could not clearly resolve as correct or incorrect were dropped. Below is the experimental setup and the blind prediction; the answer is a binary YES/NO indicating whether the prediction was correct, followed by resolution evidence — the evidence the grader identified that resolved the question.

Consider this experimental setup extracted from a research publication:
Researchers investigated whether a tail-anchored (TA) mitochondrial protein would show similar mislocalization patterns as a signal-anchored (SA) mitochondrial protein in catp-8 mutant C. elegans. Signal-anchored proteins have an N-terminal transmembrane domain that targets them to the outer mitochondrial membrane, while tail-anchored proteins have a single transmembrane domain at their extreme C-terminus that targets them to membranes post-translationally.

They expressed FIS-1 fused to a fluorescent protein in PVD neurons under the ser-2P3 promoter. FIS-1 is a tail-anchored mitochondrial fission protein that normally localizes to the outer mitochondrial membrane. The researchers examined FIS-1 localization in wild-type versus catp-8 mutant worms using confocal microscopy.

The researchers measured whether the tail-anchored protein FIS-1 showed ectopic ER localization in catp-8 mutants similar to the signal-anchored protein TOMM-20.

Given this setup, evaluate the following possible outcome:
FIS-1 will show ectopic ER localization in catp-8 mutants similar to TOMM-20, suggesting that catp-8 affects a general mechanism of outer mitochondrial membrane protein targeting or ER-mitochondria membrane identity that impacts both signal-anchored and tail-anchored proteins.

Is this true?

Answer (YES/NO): YES